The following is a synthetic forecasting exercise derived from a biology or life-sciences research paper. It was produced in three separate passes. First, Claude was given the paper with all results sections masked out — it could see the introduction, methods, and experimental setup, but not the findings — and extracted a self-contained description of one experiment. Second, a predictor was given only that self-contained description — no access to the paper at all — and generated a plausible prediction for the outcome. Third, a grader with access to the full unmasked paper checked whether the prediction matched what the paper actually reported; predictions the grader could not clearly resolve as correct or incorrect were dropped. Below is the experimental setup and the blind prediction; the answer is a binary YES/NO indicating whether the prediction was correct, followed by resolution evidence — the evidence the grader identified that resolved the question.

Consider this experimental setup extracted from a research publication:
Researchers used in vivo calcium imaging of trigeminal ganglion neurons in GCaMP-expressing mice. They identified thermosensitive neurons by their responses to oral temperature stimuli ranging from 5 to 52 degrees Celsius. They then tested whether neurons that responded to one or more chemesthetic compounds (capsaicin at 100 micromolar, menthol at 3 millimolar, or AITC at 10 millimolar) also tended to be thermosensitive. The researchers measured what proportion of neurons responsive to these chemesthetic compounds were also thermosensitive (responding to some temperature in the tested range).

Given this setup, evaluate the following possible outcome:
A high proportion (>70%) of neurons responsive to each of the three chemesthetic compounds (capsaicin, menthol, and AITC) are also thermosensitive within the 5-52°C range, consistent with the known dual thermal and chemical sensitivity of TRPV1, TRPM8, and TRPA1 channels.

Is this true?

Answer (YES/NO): NO